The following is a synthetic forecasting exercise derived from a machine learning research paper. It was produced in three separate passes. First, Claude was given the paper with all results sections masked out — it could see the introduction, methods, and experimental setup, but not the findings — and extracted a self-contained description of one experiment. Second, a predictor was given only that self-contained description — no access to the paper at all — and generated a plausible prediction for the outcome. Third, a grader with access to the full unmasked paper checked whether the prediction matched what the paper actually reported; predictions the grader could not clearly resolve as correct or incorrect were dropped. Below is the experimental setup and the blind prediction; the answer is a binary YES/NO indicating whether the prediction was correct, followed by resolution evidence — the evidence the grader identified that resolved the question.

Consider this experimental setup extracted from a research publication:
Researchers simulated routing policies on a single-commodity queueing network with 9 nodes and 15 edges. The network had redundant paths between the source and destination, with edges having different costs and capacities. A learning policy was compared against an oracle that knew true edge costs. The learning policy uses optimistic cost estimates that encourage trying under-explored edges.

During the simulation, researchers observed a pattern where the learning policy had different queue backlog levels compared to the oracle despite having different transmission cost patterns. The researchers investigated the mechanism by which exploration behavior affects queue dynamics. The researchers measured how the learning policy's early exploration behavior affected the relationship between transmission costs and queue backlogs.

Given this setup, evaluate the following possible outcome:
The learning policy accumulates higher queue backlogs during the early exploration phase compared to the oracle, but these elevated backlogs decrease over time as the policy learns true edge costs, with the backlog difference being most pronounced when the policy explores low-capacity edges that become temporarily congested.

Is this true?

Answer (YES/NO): NO